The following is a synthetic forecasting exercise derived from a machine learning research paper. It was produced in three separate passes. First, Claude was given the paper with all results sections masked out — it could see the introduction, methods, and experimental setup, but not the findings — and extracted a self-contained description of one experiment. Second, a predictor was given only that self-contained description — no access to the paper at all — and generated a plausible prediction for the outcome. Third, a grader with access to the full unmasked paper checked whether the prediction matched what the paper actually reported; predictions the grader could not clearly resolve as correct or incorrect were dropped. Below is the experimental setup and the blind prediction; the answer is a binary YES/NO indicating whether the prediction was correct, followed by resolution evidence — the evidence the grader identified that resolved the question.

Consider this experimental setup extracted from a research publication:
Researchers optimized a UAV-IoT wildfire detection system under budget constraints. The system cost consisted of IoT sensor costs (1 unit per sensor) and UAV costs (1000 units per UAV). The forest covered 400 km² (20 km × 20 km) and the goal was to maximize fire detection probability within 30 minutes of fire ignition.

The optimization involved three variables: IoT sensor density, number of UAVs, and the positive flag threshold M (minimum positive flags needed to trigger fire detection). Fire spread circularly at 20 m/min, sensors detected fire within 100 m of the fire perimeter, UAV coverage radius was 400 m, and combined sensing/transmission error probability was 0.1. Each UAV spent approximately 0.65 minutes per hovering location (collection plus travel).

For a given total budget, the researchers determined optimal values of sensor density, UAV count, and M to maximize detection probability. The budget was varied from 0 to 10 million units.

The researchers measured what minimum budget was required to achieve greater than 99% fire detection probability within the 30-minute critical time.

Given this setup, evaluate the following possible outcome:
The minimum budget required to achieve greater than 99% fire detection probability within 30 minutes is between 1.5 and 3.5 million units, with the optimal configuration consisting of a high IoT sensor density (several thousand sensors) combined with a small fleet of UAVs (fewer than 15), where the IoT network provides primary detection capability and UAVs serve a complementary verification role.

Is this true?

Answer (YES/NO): NO